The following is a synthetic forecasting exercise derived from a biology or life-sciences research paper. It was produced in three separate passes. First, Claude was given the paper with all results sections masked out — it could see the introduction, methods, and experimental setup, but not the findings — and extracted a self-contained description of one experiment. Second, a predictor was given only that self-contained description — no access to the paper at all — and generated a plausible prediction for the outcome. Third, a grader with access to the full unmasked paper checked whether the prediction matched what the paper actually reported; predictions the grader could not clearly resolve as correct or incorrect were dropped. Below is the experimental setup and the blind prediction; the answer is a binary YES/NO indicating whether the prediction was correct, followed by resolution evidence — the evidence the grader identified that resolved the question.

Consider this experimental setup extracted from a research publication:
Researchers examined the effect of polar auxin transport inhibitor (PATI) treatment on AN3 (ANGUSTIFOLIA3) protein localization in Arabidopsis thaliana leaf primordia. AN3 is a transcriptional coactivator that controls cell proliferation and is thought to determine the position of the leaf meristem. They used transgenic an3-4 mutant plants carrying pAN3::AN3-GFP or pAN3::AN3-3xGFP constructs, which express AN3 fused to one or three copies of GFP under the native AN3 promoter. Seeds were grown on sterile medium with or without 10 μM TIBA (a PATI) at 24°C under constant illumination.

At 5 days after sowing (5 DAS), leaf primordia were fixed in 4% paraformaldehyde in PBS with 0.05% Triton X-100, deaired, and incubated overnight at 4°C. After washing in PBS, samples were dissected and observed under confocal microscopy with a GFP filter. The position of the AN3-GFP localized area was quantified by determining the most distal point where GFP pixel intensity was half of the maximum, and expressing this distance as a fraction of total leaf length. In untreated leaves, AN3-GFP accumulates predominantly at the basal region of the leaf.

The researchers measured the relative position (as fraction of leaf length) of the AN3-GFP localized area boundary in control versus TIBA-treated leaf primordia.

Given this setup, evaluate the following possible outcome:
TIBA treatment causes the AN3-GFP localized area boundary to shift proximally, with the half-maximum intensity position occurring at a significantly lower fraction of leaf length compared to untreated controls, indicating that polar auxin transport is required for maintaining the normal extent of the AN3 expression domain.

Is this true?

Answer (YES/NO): NO